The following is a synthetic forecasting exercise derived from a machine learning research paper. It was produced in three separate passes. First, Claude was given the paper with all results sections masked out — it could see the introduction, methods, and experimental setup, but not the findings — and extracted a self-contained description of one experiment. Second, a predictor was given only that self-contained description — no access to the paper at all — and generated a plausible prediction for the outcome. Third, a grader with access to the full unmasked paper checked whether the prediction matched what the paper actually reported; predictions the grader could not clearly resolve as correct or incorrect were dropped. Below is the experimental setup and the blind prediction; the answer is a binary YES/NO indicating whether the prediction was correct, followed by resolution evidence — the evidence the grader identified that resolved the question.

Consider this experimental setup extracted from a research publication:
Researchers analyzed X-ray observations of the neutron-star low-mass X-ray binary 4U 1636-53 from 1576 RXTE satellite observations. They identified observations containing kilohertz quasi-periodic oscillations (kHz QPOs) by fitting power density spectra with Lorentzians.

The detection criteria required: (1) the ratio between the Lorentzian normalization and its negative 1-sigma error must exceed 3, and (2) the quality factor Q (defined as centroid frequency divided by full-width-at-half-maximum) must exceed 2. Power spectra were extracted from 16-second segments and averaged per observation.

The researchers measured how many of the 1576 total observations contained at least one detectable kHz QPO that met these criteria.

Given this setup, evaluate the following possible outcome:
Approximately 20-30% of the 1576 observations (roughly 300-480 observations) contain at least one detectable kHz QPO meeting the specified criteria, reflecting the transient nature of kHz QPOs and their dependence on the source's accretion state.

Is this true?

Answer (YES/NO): NO